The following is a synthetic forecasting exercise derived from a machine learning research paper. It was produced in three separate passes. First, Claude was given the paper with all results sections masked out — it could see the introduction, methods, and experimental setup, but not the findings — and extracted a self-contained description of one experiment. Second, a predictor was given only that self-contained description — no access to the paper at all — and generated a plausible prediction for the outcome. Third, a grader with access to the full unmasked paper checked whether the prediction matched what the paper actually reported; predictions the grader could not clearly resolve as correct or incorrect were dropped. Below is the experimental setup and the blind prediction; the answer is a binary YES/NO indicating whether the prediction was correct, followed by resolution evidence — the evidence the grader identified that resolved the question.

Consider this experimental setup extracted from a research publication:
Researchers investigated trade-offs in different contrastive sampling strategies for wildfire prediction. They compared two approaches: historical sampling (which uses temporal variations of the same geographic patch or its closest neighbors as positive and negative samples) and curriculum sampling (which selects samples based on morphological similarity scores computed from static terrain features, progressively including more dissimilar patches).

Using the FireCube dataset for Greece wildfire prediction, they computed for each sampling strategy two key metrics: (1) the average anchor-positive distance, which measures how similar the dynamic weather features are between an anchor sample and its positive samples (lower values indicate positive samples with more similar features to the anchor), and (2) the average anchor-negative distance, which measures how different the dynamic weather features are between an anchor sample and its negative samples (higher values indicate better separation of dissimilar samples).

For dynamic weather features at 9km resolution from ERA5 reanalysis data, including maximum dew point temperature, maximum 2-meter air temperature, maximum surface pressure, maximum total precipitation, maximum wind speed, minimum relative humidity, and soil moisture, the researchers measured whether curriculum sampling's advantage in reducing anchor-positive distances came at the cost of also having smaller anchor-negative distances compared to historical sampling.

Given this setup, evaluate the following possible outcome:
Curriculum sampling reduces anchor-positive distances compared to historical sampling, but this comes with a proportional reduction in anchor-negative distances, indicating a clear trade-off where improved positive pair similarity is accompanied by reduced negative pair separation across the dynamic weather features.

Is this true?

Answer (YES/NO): YES